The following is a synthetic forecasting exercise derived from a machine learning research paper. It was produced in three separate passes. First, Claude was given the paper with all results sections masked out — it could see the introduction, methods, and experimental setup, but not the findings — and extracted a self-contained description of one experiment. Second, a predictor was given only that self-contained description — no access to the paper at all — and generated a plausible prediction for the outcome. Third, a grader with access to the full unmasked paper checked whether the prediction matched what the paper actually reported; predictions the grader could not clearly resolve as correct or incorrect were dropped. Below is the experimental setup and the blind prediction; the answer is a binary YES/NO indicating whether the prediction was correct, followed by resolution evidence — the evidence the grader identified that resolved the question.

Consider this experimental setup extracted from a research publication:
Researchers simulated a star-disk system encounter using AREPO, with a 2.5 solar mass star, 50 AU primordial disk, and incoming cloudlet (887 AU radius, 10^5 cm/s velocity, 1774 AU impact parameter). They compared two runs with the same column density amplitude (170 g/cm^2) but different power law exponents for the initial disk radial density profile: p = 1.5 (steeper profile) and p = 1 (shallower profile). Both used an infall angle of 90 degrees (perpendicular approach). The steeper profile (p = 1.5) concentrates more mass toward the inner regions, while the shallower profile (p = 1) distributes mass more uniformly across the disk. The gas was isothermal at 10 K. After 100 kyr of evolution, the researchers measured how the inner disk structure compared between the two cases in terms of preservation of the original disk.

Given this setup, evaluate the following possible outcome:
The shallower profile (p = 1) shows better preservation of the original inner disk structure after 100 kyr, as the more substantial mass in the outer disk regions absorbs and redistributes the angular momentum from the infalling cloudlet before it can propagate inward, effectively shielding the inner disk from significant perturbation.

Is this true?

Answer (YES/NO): NO